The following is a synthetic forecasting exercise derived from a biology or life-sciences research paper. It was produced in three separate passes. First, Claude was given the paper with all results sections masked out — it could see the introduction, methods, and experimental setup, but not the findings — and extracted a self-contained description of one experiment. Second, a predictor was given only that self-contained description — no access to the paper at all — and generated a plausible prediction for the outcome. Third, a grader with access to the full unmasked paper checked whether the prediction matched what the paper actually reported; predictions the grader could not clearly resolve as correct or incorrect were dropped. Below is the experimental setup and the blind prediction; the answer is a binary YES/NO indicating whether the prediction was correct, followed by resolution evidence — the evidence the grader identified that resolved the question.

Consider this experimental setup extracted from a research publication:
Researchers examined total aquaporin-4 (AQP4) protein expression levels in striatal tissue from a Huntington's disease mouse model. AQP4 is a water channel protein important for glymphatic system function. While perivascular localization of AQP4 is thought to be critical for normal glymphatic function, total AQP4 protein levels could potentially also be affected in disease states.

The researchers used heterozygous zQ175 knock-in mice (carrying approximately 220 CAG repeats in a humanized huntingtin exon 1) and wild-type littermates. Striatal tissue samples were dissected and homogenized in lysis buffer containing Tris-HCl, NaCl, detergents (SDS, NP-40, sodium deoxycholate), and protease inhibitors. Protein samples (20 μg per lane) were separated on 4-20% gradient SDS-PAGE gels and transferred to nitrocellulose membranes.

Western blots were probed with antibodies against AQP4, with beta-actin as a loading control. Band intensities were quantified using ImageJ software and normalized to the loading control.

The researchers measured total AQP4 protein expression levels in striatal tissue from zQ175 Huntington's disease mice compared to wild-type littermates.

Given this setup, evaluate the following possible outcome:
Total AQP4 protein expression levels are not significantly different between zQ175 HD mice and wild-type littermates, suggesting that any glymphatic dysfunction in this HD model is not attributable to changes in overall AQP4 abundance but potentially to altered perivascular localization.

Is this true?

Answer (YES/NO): NO